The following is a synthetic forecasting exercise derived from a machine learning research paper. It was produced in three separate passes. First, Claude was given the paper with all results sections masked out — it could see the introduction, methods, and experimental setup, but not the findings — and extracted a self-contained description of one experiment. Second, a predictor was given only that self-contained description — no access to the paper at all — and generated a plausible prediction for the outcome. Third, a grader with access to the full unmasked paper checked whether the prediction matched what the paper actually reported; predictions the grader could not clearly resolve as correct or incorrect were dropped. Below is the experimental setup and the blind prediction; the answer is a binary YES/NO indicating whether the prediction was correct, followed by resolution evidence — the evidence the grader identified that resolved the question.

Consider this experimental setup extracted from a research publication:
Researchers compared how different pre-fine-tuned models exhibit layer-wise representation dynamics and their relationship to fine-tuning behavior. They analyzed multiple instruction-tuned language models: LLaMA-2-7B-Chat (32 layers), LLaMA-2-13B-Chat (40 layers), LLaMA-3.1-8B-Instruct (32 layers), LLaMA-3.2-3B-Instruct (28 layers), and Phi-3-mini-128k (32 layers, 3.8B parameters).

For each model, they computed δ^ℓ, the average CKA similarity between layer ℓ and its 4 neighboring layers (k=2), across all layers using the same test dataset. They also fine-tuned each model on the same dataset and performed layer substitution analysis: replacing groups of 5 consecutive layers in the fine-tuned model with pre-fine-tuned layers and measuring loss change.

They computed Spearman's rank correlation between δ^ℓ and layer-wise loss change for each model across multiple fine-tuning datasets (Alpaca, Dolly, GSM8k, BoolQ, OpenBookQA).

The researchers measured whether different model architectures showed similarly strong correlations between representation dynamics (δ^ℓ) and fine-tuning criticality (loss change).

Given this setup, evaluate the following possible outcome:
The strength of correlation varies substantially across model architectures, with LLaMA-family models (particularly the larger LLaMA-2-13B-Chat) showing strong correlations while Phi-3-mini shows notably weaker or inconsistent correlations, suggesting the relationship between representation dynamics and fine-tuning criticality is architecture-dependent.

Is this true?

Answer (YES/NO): NO